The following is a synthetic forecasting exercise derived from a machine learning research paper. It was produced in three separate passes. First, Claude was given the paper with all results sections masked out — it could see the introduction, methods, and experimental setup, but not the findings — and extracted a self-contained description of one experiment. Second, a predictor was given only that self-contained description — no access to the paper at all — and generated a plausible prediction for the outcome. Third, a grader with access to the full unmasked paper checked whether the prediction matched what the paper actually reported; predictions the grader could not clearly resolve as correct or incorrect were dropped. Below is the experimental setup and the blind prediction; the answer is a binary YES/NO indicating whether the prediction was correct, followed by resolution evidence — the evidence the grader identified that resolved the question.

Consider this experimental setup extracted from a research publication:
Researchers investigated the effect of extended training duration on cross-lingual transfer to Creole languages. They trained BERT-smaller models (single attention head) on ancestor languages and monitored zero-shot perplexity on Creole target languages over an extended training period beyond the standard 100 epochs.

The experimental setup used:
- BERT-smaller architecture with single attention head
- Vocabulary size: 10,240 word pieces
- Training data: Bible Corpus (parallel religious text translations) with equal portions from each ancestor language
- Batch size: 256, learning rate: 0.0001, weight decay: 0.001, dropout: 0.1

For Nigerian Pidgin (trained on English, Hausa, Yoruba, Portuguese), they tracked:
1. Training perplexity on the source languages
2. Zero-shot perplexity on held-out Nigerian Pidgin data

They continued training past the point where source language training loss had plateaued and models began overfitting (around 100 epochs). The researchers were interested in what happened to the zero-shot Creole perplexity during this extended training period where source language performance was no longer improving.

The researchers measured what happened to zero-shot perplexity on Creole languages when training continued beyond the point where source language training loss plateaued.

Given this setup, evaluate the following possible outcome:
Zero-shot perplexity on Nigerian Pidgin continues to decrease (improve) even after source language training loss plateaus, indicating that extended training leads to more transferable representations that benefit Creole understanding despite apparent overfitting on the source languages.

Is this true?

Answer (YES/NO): NO